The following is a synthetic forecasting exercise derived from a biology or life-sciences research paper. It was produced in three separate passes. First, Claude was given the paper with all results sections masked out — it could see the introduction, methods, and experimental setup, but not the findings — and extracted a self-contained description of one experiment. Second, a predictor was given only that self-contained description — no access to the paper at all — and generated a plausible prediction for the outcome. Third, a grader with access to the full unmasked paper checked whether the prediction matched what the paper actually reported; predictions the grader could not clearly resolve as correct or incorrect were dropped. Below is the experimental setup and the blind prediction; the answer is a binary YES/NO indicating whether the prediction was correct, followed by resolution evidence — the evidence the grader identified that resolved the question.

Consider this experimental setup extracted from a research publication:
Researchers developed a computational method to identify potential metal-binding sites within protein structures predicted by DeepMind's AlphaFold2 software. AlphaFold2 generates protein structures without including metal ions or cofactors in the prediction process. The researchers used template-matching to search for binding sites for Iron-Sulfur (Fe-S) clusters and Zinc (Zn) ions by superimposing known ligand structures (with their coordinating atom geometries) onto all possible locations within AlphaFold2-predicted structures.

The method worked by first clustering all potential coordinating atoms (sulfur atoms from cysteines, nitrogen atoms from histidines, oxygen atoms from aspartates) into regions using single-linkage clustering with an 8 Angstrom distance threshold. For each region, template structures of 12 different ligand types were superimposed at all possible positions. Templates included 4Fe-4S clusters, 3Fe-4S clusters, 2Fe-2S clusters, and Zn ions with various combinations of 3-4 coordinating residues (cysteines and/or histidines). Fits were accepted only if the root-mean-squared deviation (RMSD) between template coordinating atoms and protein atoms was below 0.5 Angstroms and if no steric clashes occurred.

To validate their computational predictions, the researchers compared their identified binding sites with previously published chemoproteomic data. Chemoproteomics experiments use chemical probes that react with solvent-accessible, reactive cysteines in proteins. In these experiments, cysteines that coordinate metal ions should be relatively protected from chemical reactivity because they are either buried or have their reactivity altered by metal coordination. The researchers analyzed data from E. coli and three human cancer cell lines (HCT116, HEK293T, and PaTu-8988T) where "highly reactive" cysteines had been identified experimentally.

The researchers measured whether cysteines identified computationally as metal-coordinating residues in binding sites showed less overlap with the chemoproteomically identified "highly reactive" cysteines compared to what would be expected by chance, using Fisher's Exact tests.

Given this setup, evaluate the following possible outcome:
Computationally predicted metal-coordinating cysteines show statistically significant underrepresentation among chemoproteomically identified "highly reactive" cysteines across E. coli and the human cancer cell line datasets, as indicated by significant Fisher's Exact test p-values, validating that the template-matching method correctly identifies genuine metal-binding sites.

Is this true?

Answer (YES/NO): YES